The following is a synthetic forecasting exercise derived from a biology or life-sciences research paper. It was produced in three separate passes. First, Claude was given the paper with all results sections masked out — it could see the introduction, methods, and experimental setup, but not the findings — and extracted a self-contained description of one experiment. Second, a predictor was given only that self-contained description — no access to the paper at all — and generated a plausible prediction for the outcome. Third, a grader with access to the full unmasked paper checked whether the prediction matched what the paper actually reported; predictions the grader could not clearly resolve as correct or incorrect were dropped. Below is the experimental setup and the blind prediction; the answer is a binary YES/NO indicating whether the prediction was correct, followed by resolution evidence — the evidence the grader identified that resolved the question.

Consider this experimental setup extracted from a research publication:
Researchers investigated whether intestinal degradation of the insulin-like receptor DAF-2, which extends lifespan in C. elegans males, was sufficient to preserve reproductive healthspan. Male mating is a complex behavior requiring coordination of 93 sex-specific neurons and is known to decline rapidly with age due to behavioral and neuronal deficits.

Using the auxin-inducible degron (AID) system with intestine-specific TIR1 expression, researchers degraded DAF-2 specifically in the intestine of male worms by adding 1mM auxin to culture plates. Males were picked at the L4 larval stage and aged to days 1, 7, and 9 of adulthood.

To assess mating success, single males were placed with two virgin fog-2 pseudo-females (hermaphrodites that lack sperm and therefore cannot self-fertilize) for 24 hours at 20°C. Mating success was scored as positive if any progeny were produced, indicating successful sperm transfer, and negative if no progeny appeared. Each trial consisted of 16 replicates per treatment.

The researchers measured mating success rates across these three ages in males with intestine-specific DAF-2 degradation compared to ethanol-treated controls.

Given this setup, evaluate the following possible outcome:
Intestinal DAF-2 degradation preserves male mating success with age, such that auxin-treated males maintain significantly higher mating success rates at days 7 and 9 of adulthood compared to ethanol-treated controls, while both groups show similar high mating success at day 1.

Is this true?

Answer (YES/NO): NO